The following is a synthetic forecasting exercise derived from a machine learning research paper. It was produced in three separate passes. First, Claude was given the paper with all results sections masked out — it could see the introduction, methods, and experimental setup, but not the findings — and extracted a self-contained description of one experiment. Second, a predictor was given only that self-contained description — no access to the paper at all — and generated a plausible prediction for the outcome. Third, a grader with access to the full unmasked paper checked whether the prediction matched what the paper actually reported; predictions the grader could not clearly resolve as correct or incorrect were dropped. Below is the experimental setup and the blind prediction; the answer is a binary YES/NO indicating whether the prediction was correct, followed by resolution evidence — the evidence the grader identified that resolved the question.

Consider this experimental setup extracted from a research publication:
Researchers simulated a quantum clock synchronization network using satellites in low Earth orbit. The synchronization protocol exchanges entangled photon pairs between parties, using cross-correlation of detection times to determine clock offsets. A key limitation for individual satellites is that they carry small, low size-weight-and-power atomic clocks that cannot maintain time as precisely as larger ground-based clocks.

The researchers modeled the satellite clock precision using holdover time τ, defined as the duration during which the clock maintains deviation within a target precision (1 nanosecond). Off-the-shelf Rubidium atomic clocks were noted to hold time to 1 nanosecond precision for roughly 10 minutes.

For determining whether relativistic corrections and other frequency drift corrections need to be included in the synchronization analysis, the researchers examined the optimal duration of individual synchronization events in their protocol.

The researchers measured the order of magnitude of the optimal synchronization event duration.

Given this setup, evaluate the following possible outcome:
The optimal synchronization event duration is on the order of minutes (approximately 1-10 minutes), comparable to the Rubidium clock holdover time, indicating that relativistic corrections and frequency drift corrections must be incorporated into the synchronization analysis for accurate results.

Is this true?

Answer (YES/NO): NO